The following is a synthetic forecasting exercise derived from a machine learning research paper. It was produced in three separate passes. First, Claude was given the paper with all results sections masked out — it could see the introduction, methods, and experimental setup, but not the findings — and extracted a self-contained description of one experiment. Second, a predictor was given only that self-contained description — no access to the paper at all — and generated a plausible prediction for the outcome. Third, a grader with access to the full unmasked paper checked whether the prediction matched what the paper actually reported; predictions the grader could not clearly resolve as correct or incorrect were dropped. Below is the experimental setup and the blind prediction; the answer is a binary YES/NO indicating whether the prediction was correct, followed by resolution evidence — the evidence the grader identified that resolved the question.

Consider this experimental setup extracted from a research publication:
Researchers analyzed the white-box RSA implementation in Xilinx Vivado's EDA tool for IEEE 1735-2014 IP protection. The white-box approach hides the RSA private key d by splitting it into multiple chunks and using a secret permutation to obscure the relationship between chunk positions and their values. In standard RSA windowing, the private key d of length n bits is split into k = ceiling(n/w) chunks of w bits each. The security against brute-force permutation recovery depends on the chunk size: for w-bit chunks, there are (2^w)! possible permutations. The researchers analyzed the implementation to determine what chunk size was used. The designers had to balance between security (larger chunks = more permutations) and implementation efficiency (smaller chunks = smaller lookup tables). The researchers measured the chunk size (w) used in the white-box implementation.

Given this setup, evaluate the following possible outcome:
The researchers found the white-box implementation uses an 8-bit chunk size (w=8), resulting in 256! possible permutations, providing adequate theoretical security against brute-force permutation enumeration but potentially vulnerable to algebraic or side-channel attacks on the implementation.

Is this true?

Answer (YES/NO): NO